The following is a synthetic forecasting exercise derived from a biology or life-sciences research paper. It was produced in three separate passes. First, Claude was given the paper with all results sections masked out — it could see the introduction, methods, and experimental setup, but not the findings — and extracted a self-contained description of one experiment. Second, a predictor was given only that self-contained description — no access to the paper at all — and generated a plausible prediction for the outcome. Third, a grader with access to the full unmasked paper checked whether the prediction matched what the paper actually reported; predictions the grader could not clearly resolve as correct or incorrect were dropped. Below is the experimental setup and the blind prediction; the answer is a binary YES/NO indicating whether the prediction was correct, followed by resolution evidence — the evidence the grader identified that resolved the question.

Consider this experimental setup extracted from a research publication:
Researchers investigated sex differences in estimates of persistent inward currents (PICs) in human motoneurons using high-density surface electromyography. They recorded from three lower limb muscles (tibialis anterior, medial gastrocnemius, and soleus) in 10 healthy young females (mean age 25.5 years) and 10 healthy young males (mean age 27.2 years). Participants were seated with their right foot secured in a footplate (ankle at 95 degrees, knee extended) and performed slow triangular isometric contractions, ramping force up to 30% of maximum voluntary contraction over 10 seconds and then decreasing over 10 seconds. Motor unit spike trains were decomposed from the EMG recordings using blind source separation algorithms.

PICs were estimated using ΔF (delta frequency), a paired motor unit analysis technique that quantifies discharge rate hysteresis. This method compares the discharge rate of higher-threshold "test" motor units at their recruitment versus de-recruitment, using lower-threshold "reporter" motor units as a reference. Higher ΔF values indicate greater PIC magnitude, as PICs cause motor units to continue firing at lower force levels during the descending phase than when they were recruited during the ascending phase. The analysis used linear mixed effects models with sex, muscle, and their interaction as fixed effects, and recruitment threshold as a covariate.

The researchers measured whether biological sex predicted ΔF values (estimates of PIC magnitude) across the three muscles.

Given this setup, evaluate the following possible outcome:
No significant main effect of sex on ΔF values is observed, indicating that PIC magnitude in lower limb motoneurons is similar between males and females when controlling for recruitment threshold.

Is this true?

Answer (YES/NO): NO